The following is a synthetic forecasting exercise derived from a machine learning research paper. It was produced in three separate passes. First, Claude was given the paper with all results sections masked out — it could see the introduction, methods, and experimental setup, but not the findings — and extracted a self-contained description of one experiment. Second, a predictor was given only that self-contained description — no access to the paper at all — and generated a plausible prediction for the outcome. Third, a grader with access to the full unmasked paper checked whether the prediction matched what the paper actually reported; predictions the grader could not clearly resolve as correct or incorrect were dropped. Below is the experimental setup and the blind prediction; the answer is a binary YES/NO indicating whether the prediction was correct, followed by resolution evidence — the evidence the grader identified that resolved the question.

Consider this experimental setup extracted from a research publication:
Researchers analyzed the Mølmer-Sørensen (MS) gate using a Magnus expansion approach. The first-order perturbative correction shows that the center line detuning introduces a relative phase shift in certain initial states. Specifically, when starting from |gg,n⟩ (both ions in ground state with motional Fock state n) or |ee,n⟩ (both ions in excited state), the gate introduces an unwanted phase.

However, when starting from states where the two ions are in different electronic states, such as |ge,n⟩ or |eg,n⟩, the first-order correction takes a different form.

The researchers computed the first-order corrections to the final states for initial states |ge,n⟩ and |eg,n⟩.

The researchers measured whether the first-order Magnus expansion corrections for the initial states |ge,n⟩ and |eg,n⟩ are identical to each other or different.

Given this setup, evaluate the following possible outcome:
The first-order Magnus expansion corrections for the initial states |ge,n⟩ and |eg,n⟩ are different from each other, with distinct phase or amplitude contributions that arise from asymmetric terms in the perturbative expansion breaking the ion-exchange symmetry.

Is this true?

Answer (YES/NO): NO